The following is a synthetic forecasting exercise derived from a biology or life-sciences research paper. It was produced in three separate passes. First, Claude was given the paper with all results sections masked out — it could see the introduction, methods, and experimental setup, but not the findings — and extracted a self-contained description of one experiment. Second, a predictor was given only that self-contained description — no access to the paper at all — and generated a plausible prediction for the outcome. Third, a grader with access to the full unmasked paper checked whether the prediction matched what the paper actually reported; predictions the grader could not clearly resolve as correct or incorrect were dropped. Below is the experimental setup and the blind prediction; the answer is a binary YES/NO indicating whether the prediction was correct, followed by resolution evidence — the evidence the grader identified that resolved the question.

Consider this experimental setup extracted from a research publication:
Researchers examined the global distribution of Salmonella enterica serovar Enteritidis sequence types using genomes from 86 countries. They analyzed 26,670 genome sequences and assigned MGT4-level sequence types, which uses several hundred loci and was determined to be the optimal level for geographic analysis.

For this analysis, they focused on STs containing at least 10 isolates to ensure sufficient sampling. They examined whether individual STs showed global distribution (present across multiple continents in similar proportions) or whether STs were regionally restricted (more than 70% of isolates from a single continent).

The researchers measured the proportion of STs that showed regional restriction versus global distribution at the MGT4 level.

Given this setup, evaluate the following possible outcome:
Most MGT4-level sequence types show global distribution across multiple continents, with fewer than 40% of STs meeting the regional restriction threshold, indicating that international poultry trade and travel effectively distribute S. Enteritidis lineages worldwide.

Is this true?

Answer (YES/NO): NO